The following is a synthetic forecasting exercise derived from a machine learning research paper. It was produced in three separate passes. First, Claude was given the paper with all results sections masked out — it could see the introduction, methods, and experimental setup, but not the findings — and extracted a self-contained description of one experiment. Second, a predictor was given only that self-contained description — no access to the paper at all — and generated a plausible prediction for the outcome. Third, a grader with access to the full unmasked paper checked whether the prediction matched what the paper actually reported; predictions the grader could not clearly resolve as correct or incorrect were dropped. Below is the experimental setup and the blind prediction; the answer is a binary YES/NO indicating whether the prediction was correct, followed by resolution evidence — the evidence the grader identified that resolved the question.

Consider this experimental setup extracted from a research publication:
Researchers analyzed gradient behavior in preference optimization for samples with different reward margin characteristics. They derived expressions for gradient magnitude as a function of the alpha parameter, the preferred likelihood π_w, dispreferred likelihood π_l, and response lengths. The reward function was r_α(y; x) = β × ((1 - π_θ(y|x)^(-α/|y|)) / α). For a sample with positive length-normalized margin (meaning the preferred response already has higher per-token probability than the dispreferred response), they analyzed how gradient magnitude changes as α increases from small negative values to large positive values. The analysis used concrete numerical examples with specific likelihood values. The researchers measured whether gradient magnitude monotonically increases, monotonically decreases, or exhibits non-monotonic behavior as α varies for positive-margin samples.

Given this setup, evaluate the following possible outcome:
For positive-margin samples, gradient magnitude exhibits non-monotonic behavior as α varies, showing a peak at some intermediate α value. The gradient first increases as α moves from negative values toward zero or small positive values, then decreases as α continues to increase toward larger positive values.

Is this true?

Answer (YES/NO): YES